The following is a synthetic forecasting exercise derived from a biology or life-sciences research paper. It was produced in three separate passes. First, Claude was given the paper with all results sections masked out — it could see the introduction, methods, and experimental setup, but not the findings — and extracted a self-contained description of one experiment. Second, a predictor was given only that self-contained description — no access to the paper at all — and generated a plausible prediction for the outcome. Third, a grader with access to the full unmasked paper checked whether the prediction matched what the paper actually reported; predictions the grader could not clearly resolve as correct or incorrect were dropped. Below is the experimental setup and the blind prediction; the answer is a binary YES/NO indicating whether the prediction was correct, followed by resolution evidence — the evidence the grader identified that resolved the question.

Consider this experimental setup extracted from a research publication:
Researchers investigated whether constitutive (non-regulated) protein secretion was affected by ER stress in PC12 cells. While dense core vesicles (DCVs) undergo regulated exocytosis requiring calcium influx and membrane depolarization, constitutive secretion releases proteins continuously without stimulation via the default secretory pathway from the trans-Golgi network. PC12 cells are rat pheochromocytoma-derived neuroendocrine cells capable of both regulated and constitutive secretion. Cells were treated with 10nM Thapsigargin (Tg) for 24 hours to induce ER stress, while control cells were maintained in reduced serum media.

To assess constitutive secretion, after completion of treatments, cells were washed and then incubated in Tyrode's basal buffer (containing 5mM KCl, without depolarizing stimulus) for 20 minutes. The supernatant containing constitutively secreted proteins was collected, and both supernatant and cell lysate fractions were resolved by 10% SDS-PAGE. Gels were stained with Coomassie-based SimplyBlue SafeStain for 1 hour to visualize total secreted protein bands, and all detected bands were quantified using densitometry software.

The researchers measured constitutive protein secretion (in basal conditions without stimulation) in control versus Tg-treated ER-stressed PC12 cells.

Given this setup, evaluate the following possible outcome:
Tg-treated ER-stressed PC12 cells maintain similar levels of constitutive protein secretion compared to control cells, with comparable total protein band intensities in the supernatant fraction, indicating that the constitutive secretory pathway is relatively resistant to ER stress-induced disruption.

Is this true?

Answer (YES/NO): YES